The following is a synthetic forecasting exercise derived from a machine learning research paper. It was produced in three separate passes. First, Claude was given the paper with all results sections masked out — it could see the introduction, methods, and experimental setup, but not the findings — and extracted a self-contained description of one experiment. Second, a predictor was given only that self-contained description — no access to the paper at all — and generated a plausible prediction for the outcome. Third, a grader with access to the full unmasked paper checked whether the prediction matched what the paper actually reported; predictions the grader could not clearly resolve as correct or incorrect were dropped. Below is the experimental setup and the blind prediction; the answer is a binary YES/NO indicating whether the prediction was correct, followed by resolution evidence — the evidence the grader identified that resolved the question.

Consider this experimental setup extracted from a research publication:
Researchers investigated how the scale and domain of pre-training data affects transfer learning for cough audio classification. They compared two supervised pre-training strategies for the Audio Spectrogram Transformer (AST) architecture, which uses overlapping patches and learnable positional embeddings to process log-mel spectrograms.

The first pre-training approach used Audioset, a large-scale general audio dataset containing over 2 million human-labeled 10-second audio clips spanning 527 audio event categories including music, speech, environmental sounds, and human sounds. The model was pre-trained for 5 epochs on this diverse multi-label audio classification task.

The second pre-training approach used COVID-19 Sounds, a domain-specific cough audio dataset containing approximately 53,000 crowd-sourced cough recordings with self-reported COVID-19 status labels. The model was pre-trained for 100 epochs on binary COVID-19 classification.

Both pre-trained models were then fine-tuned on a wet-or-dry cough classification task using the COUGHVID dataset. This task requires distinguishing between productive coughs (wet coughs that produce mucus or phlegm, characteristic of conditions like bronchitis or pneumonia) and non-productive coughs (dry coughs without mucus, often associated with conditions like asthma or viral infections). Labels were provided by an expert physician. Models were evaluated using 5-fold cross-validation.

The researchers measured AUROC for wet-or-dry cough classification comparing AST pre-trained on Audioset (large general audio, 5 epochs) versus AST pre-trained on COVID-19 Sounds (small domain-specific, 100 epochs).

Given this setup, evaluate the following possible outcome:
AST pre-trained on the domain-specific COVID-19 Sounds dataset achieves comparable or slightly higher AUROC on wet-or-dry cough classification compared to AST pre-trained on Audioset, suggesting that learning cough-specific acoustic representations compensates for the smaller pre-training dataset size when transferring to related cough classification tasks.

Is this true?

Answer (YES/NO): NO